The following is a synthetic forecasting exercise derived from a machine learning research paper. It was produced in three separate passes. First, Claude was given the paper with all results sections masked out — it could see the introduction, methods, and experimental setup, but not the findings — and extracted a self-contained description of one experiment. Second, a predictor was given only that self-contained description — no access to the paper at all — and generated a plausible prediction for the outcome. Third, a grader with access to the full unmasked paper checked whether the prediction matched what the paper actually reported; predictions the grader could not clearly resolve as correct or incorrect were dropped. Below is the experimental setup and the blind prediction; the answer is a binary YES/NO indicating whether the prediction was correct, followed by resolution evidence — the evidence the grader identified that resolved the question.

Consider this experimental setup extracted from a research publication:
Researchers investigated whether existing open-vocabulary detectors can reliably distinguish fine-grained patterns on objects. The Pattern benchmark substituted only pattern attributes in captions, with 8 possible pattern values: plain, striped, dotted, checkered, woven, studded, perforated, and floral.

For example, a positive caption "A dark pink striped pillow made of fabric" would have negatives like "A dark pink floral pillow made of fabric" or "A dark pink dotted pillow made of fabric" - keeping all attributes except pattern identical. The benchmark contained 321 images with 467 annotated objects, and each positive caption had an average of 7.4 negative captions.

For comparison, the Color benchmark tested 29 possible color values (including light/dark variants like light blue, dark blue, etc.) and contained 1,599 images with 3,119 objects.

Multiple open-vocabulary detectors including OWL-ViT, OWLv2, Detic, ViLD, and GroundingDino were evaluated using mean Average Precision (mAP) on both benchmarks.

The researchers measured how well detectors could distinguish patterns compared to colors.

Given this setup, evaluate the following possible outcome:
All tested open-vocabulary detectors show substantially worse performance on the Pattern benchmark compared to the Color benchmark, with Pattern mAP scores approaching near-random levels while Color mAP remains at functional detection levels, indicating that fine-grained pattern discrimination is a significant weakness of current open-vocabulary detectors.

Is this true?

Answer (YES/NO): NO